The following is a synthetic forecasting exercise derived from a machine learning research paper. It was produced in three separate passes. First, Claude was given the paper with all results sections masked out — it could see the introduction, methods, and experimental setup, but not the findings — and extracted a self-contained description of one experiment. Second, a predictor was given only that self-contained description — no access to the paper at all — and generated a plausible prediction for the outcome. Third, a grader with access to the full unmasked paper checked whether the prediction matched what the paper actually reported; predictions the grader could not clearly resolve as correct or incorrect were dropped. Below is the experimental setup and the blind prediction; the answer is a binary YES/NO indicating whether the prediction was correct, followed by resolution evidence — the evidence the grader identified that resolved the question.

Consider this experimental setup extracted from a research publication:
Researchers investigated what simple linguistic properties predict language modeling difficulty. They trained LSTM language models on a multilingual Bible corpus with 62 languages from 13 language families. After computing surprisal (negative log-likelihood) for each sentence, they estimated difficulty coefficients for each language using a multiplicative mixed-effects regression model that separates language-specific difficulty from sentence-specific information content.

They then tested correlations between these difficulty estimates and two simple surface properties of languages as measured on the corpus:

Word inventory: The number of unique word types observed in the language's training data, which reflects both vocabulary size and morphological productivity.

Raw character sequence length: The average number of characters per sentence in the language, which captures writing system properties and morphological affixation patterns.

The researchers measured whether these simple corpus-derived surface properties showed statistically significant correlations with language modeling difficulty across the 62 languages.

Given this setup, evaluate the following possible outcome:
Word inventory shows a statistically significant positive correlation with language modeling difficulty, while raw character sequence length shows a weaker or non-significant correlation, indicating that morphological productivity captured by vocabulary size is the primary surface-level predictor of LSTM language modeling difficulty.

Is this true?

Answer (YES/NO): NO